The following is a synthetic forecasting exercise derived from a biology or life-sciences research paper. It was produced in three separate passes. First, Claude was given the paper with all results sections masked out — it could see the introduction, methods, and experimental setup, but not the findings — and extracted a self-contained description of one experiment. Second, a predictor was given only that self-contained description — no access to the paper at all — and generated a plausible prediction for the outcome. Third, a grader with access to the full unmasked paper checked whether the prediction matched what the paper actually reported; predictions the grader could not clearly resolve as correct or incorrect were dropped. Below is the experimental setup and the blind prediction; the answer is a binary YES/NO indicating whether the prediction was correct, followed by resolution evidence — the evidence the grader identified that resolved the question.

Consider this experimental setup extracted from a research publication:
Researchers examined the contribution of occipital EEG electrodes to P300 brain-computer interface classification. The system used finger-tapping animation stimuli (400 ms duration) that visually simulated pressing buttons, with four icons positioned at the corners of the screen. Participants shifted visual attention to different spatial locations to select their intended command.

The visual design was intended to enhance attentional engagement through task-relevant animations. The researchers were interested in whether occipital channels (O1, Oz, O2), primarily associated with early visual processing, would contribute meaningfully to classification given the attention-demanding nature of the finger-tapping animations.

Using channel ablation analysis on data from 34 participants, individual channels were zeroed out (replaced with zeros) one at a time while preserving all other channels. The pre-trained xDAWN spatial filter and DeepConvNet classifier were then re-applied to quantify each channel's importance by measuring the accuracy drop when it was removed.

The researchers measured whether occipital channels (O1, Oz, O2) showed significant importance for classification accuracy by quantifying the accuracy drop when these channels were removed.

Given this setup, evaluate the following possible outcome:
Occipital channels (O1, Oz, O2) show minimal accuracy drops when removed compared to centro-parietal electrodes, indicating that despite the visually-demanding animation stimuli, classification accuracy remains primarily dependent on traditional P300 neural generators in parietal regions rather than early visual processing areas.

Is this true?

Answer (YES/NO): NO